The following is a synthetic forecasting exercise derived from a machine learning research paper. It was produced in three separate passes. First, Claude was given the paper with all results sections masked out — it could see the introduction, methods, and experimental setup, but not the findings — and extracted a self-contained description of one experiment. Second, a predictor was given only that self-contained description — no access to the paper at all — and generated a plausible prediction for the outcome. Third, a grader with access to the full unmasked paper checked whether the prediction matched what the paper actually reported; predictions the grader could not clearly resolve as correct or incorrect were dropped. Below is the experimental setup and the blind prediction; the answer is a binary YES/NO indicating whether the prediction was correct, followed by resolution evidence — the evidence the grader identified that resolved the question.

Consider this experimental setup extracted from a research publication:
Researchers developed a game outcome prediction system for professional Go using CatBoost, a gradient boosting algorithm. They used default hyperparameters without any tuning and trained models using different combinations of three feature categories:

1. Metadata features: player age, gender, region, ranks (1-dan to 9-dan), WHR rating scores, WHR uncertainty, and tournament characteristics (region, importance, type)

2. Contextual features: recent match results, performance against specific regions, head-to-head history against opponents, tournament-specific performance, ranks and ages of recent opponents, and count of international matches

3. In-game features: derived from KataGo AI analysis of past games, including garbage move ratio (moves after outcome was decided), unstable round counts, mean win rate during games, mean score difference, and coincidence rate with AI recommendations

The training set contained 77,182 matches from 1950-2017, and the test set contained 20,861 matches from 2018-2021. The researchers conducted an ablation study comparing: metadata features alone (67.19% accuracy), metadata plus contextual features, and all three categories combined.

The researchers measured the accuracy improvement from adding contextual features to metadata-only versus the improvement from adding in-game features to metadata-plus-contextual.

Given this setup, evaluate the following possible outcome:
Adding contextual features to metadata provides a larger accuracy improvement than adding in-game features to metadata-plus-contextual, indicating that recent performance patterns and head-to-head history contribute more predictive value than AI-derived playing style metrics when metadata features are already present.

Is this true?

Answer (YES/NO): YES